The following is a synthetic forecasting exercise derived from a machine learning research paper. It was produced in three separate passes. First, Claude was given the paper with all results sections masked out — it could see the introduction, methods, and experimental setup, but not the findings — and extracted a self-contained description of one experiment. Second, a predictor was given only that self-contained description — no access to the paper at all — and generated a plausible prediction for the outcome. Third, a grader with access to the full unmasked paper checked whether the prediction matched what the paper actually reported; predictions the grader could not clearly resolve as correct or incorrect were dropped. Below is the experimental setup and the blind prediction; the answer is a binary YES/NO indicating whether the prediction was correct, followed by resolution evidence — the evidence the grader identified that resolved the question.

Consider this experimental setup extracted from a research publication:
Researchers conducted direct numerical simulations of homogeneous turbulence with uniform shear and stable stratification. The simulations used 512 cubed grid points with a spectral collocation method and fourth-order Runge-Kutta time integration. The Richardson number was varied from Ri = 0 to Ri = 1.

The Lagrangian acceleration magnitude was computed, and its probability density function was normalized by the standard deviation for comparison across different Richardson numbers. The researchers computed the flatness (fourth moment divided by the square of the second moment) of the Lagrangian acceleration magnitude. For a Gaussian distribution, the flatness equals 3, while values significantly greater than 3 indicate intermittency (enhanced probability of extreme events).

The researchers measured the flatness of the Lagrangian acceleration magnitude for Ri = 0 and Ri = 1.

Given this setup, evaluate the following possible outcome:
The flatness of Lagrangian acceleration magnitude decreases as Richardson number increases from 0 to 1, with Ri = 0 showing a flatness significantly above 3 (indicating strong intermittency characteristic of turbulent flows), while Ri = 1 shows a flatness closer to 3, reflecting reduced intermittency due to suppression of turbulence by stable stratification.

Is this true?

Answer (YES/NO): NO